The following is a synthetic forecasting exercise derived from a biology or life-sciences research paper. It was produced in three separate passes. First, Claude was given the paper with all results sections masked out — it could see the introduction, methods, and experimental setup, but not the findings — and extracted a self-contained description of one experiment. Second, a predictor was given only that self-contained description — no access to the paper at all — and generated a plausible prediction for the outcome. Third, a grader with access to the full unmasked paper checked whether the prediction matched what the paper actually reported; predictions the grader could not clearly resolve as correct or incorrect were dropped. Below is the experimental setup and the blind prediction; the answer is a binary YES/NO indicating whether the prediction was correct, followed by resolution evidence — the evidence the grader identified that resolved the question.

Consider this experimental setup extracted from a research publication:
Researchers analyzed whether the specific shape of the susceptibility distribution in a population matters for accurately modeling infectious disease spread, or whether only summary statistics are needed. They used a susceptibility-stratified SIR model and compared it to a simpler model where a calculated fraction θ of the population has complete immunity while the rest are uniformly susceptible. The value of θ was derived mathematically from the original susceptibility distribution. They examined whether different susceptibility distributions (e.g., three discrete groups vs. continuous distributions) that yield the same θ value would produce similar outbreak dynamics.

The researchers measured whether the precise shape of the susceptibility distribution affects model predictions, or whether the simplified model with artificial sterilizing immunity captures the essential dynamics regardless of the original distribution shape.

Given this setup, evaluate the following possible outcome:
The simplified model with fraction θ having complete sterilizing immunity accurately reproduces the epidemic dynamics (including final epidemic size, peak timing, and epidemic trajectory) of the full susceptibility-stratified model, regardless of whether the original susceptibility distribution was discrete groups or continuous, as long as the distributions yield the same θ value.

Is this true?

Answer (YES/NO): YES